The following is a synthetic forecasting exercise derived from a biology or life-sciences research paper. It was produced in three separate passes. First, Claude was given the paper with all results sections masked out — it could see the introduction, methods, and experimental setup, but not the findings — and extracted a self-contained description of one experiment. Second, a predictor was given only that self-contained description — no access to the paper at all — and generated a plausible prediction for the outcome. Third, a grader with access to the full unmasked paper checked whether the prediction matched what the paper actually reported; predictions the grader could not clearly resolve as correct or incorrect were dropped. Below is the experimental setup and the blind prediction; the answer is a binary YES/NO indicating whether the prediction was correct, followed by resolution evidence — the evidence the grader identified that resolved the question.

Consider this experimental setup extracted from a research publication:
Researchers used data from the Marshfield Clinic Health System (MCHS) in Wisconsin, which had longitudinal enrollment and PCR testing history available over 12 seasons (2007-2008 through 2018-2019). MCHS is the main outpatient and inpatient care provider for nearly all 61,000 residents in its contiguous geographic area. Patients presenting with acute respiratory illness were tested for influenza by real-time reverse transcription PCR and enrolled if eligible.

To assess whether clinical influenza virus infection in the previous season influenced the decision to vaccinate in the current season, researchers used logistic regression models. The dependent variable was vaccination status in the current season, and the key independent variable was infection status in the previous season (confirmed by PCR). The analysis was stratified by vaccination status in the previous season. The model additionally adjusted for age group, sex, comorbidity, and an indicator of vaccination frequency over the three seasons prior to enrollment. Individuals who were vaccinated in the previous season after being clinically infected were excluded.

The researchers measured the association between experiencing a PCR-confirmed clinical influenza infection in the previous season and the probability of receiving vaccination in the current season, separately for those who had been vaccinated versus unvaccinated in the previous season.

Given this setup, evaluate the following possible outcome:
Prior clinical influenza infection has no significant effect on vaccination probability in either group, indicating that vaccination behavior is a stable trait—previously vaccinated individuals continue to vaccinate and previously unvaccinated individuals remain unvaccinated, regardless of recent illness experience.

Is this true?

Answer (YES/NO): NO